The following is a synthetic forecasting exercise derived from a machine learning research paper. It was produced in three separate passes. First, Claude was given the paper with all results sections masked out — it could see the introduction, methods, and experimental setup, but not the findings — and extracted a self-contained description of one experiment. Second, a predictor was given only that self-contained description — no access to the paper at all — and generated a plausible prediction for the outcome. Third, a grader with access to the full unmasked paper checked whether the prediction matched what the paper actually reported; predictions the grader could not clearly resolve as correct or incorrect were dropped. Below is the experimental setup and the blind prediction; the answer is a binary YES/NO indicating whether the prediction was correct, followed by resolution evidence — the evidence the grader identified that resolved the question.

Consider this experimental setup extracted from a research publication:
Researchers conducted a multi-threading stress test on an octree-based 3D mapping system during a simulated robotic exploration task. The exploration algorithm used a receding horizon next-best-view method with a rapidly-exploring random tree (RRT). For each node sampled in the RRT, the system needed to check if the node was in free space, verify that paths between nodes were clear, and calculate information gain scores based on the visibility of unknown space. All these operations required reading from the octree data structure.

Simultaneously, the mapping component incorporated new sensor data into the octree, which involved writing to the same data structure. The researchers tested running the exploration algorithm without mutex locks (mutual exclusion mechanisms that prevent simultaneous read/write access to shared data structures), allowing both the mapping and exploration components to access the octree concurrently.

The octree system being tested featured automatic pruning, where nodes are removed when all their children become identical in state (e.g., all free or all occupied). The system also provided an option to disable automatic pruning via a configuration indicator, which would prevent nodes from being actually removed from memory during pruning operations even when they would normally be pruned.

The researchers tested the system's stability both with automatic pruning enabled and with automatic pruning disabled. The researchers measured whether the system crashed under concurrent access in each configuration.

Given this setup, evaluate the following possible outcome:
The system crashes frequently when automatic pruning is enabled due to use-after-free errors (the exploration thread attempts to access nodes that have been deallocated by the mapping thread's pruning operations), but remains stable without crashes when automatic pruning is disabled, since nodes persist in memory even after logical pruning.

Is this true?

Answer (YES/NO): YES